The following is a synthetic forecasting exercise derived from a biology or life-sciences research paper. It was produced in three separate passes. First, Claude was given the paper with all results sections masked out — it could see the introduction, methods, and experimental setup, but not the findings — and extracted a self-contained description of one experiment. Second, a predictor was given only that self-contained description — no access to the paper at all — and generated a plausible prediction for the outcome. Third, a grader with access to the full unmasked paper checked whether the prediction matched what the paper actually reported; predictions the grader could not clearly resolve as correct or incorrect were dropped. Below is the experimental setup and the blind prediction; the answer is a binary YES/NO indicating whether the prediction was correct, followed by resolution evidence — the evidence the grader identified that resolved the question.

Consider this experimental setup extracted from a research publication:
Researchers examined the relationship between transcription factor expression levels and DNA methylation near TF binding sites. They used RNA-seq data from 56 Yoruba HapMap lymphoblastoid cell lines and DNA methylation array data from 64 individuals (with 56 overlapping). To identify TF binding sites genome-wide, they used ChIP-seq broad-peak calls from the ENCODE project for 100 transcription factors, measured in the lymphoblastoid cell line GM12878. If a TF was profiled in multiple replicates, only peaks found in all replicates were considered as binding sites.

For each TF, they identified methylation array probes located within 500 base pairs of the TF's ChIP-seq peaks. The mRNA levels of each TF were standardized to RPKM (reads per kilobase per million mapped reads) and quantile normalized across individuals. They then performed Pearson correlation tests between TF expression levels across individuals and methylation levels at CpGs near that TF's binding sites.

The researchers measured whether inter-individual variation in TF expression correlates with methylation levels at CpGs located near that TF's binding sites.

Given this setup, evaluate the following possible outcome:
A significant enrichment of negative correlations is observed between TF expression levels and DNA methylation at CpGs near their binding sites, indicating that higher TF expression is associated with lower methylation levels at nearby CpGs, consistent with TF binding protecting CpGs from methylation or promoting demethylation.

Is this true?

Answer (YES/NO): NO